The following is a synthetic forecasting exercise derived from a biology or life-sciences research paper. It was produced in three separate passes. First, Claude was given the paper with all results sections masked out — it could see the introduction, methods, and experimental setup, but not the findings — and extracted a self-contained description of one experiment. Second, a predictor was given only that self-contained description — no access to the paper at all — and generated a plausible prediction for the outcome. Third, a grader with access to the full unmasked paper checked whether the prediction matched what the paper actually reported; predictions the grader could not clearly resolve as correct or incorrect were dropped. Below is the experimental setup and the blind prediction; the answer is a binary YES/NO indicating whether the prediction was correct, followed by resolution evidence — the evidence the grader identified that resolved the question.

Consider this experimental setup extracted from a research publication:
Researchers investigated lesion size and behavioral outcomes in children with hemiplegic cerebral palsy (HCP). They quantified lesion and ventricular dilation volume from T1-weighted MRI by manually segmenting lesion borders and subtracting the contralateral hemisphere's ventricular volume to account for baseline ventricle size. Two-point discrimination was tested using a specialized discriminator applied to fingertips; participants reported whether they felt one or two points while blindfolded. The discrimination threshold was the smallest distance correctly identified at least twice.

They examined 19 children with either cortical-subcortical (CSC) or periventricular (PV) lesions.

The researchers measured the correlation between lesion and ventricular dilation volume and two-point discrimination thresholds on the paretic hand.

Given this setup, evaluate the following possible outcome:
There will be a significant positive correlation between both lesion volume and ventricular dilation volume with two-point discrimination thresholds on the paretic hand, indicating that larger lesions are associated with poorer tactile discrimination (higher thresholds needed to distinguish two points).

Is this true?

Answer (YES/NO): YES